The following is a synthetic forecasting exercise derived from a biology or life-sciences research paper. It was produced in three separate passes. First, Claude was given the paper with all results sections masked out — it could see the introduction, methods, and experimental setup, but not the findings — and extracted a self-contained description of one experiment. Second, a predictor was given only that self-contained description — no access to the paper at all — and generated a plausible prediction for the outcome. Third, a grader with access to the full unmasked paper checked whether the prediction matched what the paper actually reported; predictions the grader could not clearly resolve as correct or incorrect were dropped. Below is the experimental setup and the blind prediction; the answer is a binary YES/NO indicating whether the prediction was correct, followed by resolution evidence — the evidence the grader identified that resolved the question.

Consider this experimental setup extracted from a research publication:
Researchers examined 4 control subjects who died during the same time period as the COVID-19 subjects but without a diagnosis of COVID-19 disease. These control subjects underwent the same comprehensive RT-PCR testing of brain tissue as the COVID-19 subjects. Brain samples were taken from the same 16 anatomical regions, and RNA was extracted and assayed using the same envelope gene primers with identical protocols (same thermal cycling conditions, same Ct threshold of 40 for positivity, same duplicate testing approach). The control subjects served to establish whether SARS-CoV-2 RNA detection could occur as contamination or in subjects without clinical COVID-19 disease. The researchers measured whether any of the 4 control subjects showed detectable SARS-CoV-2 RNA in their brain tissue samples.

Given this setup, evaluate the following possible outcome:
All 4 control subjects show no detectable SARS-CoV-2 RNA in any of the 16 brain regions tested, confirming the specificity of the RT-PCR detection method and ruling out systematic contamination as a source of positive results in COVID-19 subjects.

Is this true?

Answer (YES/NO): YES